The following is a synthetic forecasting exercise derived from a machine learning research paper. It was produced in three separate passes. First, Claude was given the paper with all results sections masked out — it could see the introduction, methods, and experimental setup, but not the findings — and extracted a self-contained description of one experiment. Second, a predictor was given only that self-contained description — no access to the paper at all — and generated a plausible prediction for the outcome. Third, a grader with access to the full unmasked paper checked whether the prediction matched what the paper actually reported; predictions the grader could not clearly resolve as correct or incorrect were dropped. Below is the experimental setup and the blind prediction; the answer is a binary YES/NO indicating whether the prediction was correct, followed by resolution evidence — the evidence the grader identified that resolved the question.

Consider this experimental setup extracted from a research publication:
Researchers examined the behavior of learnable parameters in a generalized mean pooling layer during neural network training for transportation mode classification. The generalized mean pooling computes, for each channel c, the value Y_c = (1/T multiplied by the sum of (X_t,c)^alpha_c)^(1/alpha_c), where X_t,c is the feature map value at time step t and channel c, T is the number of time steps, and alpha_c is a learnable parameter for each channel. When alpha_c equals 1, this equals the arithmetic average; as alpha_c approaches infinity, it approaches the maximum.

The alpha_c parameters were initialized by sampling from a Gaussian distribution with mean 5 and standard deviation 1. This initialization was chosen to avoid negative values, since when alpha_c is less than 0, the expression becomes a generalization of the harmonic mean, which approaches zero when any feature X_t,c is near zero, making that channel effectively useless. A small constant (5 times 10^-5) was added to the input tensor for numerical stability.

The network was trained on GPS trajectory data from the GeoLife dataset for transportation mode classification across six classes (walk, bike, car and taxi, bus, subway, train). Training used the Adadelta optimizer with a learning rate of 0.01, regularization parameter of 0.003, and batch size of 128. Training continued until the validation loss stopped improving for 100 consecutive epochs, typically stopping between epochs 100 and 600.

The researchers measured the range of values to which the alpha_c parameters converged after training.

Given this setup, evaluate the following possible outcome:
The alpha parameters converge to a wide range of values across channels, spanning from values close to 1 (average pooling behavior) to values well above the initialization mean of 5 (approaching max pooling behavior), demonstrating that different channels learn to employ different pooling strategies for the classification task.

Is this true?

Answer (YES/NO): NO